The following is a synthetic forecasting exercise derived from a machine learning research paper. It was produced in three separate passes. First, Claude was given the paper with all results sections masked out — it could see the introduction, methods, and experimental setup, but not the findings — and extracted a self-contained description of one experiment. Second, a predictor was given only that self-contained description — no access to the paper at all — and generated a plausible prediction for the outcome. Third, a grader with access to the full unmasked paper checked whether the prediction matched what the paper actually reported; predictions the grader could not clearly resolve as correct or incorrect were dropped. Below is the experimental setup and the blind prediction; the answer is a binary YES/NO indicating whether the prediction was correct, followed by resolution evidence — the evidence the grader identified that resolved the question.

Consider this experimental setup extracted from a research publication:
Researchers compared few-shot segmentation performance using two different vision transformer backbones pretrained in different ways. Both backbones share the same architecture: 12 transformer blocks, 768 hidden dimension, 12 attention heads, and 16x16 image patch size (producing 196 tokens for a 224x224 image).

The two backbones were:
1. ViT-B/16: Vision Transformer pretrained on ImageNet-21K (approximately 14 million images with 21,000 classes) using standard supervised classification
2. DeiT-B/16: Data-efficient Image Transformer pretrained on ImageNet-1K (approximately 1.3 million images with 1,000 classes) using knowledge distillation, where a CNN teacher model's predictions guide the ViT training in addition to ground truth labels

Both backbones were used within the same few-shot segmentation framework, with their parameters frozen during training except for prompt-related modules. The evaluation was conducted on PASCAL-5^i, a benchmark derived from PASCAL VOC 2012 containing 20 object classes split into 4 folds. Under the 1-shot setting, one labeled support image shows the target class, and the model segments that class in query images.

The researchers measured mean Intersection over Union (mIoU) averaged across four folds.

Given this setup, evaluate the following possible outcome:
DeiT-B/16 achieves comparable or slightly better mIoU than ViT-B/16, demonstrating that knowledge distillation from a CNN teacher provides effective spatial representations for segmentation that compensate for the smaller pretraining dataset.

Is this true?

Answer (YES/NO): NO